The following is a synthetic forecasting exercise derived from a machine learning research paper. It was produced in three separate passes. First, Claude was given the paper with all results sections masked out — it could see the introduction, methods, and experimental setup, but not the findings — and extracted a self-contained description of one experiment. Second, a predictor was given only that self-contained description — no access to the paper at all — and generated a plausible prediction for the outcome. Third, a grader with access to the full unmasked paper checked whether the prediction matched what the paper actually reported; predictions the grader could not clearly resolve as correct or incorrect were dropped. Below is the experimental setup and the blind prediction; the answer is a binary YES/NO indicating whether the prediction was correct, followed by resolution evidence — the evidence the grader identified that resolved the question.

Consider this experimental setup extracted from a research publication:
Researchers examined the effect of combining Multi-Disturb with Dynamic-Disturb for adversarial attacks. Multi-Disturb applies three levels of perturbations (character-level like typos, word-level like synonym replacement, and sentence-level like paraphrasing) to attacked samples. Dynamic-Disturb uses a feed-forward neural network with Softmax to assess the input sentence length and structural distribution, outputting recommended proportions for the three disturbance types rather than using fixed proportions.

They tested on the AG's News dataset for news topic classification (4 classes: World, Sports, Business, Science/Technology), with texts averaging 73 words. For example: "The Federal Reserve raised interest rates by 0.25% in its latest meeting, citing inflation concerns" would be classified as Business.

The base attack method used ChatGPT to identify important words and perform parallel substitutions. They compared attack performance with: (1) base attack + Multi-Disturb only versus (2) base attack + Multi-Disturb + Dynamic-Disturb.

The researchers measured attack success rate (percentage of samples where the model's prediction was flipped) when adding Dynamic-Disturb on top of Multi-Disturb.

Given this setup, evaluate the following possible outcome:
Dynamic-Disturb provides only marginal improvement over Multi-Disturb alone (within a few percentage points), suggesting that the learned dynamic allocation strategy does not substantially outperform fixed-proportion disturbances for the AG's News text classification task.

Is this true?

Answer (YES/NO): YES